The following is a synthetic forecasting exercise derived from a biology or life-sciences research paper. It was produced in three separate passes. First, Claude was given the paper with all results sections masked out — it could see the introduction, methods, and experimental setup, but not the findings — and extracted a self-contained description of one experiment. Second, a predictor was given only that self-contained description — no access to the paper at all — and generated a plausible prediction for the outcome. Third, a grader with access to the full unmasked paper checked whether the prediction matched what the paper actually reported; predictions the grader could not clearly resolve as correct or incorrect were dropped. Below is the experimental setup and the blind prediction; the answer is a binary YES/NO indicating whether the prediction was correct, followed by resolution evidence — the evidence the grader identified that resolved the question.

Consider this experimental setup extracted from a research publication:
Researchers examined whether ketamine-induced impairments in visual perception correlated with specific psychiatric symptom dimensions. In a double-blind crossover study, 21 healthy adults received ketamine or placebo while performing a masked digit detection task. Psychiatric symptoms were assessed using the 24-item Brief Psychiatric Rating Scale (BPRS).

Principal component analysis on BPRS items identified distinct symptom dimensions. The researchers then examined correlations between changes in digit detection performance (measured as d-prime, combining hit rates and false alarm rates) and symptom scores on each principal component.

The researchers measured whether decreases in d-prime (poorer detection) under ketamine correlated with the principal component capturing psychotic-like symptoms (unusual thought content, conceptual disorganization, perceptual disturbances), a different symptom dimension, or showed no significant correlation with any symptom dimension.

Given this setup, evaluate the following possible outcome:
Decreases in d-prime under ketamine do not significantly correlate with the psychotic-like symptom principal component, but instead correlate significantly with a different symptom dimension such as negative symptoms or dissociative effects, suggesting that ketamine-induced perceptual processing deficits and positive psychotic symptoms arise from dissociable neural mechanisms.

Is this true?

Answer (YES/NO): NO